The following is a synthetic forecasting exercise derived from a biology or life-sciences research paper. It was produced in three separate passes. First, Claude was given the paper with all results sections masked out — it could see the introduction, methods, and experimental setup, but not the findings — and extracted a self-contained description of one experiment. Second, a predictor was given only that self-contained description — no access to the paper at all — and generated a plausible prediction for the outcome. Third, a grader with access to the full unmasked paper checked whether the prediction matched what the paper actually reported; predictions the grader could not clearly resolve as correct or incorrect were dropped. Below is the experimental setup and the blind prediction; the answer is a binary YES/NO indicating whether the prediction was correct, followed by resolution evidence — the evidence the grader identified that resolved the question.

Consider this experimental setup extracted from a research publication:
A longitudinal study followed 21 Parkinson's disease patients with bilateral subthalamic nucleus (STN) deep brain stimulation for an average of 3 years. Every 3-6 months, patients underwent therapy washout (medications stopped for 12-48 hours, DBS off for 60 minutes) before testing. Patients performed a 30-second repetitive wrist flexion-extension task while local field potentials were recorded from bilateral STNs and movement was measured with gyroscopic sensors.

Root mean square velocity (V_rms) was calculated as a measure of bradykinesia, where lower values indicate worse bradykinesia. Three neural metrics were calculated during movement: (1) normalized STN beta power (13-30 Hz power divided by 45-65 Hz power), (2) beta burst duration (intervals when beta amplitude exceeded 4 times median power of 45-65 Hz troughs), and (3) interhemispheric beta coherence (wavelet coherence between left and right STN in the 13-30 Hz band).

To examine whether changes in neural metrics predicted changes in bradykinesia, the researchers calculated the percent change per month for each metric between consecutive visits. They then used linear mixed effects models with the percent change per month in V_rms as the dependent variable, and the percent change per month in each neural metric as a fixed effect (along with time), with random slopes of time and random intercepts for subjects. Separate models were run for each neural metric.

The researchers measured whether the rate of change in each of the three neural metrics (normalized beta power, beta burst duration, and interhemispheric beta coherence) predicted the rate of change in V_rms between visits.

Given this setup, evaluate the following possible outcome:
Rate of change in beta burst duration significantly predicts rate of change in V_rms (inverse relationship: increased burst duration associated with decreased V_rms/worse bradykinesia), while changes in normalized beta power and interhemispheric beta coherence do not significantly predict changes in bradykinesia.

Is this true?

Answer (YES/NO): NO